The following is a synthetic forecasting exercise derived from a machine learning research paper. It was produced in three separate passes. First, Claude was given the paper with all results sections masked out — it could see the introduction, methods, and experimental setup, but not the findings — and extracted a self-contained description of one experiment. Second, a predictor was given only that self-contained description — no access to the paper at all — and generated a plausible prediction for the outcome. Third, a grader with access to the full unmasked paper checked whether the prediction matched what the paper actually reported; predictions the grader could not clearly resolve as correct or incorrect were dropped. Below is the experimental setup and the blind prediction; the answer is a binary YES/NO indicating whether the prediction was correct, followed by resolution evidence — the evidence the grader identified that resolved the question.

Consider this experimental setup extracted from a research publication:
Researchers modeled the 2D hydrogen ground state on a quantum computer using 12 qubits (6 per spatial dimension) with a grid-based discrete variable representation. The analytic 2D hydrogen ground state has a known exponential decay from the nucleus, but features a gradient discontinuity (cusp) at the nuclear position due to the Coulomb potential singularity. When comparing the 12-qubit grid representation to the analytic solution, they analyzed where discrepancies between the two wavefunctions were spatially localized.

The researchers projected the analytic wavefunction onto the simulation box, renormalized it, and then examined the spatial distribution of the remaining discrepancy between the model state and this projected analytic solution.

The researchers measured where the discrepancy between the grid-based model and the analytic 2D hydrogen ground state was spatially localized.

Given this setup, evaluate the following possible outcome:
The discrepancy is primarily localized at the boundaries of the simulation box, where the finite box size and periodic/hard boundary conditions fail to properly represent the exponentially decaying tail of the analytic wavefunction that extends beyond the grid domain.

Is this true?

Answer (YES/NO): NO